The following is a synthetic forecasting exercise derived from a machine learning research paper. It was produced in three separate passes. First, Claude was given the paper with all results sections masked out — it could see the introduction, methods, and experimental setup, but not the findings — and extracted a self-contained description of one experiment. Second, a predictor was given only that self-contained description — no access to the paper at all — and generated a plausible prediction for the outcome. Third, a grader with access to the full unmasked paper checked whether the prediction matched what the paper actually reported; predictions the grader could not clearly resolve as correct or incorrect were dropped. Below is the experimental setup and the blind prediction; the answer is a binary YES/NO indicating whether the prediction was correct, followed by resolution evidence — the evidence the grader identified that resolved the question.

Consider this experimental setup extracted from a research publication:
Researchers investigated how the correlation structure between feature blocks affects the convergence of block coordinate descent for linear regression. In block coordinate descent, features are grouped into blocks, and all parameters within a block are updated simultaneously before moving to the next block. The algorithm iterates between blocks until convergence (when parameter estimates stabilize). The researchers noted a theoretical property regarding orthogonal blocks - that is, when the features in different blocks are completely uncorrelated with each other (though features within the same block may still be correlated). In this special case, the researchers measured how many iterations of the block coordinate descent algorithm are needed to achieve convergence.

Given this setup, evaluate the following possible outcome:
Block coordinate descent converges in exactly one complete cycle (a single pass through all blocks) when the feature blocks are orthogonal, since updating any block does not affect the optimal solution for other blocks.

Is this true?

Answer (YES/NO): YES